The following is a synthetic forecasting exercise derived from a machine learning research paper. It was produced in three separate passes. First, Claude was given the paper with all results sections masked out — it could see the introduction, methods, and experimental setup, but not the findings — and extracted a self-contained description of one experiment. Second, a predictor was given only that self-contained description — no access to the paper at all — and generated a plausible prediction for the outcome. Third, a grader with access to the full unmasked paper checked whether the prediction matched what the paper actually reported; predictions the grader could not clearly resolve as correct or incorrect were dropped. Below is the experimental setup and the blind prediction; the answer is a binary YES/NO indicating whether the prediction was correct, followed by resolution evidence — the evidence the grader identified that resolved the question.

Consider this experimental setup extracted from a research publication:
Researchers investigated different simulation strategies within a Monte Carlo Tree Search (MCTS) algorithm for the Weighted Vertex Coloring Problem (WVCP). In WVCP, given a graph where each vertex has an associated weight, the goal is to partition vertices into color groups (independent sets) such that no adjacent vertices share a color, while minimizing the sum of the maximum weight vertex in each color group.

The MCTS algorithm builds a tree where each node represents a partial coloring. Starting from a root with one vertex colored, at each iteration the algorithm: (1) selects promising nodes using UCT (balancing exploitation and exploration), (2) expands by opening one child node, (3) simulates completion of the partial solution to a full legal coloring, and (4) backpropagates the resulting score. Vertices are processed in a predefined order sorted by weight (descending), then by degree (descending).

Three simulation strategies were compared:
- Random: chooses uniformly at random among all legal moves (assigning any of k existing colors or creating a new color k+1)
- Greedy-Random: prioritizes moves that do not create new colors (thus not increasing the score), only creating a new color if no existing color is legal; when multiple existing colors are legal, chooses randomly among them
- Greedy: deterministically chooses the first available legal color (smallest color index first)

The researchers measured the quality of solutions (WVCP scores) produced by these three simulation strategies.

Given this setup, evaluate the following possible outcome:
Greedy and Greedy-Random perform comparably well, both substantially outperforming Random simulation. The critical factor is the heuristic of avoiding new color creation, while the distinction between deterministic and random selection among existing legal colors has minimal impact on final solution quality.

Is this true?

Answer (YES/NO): NO